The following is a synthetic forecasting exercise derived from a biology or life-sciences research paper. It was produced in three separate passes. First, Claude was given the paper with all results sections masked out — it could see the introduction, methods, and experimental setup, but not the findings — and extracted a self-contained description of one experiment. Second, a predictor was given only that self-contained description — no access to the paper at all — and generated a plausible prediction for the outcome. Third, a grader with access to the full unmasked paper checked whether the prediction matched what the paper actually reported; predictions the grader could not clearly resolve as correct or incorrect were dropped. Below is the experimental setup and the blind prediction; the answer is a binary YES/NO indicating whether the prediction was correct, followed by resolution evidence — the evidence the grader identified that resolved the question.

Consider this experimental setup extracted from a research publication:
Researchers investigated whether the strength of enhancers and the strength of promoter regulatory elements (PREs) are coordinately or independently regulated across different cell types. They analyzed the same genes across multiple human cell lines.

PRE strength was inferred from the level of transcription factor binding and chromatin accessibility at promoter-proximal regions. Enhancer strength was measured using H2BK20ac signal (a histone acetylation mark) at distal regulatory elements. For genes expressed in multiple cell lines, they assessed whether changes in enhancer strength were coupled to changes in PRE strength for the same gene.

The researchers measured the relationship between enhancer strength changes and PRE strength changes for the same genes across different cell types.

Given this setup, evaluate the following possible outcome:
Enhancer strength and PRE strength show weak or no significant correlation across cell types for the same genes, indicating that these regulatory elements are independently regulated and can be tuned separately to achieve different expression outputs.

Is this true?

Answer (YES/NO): YES